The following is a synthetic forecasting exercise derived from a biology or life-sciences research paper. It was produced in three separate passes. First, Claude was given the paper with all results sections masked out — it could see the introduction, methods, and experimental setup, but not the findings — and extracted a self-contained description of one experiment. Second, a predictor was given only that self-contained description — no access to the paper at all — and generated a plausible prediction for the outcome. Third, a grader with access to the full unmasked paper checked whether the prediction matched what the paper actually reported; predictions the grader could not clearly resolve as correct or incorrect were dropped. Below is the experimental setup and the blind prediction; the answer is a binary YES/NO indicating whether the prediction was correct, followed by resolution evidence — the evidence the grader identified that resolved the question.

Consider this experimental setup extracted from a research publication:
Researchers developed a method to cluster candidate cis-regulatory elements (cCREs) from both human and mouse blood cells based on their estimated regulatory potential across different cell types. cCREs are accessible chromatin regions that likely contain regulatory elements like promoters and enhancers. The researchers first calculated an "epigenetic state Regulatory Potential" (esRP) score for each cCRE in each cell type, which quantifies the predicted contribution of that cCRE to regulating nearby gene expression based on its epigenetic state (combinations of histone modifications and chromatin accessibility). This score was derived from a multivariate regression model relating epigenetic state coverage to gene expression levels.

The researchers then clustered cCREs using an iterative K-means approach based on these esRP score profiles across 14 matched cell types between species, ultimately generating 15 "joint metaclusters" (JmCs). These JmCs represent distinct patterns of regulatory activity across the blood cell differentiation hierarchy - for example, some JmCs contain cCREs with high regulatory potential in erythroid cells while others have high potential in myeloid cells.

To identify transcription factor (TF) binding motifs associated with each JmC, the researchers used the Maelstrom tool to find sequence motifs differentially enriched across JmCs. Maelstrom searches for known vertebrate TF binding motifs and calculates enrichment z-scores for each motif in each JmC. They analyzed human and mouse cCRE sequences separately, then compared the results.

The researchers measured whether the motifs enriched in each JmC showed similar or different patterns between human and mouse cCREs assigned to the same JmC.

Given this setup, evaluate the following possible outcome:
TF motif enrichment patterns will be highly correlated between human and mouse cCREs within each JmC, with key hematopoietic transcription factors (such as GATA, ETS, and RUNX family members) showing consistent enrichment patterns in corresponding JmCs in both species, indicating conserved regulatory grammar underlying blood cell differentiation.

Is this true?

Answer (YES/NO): YES